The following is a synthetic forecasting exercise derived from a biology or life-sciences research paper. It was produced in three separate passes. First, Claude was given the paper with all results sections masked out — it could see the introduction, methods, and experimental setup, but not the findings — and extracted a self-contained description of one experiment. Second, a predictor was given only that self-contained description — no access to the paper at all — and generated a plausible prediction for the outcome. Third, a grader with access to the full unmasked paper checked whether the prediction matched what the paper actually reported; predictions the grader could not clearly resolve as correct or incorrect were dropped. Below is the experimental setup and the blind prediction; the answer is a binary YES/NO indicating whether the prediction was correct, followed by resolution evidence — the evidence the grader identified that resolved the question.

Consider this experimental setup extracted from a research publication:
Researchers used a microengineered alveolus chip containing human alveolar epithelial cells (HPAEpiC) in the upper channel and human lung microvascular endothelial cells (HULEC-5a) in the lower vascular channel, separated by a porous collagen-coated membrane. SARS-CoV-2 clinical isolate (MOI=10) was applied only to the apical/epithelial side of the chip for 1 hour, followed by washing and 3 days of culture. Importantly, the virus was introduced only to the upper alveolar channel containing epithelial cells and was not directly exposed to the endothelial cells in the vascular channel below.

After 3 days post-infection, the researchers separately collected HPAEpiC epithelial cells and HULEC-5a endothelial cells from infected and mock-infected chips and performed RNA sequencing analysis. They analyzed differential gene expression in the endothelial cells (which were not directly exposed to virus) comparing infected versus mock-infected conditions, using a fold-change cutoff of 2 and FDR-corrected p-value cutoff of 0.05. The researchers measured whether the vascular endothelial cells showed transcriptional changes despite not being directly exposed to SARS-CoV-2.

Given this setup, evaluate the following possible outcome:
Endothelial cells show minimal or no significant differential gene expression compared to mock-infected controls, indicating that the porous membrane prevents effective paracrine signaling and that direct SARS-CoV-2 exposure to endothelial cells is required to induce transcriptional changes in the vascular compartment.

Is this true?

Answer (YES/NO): NO